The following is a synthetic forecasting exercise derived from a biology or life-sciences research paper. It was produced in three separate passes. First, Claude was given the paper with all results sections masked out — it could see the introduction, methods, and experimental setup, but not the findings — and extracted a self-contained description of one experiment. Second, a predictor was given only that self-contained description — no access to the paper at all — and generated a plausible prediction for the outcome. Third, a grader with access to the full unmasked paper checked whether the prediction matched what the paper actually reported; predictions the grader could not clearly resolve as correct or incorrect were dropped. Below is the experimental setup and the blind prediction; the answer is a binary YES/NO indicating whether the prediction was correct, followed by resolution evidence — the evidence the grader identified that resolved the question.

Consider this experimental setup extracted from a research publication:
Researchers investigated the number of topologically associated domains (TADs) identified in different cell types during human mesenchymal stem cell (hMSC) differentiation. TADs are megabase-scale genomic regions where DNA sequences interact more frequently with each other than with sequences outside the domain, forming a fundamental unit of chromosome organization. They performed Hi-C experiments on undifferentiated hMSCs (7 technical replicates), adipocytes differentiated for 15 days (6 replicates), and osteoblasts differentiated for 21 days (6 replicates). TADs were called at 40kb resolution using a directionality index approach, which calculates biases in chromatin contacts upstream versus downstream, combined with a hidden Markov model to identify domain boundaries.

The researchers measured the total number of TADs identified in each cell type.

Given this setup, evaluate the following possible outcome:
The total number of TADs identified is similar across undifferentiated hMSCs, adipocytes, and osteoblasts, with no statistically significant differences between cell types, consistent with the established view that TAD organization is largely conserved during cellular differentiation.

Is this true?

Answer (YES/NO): NO